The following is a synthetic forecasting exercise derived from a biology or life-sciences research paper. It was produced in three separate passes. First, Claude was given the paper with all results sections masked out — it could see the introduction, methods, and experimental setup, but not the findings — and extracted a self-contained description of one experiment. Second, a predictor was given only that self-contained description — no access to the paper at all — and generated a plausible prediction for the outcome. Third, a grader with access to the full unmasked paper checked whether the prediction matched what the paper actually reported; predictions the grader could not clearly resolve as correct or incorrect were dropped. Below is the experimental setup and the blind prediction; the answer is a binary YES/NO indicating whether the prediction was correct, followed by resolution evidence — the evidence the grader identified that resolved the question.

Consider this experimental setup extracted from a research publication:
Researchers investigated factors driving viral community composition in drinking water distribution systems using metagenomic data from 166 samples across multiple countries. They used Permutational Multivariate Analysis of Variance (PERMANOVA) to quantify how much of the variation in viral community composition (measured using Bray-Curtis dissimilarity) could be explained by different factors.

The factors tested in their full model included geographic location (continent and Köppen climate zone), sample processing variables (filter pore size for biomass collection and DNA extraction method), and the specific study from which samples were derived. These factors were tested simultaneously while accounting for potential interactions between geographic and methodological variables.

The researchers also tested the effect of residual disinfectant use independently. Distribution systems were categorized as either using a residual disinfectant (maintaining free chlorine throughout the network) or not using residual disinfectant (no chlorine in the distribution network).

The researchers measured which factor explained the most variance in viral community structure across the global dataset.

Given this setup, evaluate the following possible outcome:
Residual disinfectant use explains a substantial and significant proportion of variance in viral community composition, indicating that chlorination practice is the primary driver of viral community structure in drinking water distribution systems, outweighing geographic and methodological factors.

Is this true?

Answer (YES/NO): NO